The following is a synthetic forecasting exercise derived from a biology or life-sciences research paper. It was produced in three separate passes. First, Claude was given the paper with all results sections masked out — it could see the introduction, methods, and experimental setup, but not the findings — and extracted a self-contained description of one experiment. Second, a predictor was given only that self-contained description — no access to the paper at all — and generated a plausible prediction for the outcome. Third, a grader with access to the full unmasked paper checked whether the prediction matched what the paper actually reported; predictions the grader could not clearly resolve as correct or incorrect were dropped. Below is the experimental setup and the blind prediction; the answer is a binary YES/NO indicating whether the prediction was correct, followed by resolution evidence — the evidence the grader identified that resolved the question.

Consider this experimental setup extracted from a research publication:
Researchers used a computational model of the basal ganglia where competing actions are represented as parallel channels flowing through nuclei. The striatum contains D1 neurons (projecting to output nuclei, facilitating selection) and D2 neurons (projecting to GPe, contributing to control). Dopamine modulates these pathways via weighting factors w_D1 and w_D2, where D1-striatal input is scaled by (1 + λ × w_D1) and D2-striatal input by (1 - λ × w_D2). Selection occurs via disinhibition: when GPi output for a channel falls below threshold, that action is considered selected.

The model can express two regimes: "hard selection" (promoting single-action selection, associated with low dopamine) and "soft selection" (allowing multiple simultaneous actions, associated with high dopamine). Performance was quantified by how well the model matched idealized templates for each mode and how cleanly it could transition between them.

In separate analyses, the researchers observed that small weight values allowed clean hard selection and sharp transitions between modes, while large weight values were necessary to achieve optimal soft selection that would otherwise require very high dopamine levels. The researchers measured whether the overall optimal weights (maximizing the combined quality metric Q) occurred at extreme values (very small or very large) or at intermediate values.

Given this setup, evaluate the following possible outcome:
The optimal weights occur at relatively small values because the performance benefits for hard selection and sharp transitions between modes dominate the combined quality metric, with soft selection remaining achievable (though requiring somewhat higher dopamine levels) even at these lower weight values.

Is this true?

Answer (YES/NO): NO